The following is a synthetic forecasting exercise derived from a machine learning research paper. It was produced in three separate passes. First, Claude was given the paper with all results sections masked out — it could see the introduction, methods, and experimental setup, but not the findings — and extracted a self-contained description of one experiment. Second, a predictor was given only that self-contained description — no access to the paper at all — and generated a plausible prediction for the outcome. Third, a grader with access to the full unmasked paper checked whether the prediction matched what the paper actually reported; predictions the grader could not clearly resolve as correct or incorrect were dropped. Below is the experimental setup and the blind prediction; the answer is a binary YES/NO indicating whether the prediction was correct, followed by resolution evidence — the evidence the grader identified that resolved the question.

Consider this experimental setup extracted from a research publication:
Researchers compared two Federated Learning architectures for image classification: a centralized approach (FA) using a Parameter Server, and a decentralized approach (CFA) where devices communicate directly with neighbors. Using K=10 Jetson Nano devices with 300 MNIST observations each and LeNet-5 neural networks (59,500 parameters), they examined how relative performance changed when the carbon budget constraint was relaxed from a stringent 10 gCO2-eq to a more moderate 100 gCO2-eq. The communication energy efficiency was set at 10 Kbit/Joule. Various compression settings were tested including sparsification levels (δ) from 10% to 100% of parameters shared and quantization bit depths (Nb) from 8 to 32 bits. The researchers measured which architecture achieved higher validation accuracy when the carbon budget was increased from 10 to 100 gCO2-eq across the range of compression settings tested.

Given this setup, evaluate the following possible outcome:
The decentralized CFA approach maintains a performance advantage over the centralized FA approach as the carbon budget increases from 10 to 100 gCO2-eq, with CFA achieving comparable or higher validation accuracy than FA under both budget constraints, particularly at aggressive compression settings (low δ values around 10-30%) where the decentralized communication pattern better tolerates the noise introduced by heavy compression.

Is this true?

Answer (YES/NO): NO